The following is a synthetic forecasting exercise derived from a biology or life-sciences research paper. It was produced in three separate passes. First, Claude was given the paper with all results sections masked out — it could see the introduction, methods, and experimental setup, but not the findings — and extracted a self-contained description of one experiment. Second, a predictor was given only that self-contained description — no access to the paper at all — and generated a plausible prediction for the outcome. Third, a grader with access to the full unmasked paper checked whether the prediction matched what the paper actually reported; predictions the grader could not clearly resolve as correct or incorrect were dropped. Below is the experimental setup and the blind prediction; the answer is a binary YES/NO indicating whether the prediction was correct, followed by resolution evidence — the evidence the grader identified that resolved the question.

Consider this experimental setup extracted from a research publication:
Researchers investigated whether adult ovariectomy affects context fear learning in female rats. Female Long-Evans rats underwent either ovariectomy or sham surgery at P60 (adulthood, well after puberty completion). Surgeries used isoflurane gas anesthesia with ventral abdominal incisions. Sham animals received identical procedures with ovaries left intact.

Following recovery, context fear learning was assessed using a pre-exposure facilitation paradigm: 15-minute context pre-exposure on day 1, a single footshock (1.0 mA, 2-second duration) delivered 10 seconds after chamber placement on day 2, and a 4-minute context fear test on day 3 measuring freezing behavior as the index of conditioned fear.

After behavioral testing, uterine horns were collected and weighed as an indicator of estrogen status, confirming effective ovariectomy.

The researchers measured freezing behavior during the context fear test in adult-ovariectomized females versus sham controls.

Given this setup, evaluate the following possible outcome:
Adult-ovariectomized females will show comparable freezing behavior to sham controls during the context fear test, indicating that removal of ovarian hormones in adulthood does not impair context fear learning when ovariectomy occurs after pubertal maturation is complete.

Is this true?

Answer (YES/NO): YES